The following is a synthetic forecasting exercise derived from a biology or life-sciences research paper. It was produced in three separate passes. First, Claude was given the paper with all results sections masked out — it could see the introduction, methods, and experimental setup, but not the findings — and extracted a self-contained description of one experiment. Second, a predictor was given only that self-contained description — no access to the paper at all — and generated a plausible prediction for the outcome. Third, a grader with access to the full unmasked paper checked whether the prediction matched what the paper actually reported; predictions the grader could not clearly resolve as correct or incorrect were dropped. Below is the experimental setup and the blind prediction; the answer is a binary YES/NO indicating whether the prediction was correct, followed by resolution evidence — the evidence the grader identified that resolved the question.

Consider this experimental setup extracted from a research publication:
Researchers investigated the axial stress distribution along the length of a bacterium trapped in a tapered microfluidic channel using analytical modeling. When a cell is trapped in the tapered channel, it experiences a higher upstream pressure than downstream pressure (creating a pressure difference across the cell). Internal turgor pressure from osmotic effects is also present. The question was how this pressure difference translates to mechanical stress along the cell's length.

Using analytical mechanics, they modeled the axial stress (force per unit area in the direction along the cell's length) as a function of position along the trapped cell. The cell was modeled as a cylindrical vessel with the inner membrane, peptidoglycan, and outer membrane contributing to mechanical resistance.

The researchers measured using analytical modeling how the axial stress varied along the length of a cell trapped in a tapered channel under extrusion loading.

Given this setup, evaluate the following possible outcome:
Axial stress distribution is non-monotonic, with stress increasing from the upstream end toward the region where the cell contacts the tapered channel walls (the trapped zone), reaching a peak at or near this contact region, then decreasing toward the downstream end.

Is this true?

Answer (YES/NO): NO